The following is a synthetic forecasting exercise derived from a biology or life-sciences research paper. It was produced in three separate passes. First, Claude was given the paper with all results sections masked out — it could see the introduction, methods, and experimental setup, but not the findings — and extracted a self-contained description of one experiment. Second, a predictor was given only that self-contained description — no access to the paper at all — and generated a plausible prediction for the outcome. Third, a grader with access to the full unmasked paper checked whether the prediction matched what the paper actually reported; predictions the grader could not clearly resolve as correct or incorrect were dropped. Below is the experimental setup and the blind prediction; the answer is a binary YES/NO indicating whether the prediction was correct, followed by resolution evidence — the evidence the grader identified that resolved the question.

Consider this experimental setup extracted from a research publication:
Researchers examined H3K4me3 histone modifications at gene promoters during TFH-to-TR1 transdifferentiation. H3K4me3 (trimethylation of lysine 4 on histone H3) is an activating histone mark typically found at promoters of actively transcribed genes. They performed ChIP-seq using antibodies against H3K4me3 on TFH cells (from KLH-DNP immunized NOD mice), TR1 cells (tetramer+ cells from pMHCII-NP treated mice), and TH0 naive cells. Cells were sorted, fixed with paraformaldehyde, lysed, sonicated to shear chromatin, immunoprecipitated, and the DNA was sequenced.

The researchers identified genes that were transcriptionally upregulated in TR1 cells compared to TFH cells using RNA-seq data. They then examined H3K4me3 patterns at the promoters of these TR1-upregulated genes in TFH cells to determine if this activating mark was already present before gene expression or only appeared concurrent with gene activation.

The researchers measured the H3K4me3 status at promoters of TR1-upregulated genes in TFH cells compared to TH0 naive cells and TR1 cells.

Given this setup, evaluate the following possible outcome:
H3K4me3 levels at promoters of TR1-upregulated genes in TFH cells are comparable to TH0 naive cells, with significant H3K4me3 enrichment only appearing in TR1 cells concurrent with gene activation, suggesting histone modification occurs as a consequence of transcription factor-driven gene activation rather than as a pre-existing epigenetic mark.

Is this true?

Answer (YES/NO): NO